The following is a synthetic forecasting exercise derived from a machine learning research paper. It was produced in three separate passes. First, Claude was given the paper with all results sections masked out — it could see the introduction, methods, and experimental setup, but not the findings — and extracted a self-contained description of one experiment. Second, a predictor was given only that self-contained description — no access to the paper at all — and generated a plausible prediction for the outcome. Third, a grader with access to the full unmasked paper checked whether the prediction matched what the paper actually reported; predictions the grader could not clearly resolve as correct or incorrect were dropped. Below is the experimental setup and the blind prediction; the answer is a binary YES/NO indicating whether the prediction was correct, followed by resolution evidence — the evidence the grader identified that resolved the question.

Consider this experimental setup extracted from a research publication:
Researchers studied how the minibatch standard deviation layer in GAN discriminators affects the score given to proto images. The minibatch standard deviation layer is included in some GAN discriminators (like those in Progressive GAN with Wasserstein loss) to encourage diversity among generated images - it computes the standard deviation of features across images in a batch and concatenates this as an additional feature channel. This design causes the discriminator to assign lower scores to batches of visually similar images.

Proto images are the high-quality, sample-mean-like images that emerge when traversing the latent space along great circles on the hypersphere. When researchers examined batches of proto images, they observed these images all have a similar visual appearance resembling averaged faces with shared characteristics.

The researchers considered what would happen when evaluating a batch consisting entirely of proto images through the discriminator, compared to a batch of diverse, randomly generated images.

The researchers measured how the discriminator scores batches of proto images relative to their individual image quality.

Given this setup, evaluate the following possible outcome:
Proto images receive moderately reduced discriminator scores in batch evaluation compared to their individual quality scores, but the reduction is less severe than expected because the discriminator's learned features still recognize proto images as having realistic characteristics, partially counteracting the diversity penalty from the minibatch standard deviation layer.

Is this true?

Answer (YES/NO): NO